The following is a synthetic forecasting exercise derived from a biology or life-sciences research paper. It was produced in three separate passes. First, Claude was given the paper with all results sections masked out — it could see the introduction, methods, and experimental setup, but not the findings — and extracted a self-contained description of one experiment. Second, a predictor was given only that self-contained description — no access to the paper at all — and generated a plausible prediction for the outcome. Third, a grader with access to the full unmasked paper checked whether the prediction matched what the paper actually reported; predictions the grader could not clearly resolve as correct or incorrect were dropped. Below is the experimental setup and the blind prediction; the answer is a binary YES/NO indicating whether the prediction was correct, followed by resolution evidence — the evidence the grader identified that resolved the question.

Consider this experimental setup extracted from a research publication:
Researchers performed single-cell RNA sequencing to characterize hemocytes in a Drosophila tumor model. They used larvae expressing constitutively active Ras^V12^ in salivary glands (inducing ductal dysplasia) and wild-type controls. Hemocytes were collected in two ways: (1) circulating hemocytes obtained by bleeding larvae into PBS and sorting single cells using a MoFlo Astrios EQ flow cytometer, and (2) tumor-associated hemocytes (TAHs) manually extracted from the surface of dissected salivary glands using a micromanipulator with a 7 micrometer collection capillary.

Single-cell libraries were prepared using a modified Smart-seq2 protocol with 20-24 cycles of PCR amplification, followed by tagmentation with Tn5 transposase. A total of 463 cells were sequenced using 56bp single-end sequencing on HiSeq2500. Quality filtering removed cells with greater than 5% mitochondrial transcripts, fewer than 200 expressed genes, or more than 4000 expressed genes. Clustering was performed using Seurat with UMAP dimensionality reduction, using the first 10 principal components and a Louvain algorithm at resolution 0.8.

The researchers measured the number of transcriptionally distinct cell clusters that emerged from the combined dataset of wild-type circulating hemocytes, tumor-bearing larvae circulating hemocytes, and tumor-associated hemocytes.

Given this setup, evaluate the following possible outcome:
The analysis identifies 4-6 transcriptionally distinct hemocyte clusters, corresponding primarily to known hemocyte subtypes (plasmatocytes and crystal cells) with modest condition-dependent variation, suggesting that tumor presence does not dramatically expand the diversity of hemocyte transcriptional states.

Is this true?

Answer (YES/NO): NO